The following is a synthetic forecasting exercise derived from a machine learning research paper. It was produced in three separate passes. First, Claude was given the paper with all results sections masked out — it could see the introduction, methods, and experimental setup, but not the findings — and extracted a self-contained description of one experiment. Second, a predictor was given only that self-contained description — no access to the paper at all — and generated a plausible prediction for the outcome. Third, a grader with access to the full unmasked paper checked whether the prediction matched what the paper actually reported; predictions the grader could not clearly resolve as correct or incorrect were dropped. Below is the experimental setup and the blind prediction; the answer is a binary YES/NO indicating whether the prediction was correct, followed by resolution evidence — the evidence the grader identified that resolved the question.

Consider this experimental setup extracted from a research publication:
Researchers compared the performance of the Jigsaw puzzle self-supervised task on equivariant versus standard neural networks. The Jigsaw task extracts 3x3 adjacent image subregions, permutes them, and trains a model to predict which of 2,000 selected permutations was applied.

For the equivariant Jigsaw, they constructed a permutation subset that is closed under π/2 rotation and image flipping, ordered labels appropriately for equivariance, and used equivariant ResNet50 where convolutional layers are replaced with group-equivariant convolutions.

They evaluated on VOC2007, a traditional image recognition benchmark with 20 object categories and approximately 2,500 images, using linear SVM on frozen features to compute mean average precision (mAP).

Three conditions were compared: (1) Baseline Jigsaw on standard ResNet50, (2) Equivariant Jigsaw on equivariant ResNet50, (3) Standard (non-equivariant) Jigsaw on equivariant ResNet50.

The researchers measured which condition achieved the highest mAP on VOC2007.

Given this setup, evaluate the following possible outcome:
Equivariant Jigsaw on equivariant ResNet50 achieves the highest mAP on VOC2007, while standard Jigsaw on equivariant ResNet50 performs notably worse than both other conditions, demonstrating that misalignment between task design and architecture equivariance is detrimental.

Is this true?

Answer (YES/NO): NO